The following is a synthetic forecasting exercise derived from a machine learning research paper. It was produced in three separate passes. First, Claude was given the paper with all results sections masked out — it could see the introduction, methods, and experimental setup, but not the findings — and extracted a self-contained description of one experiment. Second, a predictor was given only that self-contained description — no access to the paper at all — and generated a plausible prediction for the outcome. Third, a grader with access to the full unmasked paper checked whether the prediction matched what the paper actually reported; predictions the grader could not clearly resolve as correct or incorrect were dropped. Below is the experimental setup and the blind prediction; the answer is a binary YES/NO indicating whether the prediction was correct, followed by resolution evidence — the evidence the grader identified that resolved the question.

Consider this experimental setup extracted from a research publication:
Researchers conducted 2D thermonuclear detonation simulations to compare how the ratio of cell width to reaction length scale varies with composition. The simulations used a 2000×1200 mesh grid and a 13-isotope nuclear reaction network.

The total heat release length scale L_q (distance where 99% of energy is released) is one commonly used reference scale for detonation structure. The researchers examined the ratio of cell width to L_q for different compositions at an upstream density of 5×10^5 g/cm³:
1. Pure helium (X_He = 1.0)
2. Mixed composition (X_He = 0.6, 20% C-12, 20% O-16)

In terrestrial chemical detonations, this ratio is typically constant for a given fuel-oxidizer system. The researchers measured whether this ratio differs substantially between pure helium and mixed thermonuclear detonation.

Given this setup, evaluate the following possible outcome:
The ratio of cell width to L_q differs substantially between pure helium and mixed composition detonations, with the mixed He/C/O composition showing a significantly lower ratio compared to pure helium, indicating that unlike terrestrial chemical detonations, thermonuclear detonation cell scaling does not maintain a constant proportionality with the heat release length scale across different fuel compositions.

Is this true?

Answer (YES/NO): NO